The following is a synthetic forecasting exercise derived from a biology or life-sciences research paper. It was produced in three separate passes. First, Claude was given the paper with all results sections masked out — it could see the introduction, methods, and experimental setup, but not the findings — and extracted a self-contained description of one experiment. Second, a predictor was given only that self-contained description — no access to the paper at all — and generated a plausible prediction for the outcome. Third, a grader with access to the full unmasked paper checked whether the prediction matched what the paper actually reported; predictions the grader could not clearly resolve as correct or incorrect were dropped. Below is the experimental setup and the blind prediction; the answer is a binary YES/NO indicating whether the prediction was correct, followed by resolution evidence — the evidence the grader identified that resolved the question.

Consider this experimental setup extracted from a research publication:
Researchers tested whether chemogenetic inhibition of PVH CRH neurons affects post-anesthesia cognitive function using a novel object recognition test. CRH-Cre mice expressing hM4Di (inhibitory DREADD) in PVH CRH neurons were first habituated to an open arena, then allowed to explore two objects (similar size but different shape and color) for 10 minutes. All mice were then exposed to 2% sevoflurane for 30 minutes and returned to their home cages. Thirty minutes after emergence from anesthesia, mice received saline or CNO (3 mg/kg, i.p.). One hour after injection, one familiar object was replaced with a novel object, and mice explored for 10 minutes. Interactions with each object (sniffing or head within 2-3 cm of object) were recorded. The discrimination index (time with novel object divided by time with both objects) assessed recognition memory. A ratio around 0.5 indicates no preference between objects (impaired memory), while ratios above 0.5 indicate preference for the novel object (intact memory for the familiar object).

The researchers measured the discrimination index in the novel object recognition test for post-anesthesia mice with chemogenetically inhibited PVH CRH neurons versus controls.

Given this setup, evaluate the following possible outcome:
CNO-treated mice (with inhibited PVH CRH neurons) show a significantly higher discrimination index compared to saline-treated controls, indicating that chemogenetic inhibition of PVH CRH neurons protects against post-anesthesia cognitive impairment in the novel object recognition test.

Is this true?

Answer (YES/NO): YES